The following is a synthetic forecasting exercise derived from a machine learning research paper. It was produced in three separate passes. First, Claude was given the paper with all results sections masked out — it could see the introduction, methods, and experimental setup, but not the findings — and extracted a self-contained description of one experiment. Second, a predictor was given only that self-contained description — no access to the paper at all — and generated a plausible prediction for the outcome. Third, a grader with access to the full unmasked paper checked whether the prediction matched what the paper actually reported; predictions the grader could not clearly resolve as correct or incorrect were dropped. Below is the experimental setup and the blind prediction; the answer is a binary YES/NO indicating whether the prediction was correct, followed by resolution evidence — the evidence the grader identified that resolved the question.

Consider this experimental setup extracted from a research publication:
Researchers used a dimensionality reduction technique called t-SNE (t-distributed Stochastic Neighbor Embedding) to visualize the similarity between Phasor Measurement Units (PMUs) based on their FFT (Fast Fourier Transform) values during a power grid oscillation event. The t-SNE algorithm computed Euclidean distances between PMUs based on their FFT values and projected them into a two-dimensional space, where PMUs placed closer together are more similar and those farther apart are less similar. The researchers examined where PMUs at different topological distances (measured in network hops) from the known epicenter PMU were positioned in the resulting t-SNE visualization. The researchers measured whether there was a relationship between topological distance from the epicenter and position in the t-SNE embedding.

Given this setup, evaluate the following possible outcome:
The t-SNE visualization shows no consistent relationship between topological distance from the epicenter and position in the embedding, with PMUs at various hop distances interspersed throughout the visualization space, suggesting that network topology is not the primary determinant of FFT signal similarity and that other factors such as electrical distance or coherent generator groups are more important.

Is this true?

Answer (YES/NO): NO